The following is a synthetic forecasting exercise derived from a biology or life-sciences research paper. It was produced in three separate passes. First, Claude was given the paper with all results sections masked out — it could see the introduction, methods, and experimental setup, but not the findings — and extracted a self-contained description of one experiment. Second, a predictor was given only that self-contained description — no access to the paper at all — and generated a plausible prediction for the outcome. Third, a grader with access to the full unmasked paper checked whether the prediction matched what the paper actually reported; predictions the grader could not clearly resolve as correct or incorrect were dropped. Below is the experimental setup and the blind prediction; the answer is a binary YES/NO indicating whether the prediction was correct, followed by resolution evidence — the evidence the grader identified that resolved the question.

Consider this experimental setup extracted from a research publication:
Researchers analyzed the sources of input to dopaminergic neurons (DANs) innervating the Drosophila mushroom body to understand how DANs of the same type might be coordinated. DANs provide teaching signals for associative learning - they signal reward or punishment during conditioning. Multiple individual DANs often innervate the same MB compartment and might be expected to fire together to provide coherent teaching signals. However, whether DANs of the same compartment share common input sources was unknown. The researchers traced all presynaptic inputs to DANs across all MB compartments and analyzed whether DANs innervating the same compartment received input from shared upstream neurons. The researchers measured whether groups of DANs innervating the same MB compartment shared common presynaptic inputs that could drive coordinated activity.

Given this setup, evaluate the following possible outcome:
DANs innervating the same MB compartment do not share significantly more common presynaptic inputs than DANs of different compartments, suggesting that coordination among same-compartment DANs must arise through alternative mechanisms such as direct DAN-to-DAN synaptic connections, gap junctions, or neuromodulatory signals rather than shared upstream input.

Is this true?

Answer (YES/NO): NO